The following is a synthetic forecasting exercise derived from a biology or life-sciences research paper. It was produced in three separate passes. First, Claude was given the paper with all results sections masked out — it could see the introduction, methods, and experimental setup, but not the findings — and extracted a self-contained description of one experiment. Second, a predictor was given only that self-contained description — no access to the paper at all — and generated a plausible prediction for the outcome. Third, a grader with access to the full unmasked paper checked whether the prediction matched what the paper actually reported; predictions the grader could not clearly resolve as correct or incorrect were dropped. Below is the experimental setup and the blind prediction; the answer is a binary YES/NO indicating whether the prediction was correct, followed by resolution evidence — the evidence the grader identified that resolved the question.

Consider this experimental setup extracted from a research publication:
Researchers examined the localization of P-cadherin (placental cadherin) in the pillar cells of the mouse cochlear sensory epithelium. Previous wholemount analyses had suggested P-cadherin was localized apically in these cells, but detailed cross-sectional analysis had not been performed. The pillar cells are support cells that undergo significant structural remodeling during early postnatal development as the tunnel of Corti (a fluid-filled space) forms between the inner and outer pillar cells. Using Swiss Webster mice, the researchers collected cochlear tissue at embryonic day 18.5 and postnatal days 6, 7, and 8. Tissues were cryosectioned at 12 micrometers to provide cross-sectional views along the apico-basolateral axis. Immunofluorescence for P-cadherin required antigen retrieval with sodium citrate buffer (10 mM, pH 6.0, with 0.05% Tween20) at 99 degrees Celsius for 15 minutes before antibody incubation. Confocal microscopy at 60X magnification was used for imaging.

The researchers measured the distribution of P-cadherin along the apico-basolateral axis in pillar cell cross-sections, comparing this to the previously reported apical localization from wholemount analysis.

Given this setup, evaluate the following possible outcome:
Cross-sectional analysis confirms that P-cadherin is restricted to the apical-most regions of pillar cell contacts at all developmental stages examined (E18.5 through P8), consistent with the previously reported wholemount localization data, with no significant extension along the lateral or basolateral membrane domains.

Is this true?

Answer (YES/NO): YES